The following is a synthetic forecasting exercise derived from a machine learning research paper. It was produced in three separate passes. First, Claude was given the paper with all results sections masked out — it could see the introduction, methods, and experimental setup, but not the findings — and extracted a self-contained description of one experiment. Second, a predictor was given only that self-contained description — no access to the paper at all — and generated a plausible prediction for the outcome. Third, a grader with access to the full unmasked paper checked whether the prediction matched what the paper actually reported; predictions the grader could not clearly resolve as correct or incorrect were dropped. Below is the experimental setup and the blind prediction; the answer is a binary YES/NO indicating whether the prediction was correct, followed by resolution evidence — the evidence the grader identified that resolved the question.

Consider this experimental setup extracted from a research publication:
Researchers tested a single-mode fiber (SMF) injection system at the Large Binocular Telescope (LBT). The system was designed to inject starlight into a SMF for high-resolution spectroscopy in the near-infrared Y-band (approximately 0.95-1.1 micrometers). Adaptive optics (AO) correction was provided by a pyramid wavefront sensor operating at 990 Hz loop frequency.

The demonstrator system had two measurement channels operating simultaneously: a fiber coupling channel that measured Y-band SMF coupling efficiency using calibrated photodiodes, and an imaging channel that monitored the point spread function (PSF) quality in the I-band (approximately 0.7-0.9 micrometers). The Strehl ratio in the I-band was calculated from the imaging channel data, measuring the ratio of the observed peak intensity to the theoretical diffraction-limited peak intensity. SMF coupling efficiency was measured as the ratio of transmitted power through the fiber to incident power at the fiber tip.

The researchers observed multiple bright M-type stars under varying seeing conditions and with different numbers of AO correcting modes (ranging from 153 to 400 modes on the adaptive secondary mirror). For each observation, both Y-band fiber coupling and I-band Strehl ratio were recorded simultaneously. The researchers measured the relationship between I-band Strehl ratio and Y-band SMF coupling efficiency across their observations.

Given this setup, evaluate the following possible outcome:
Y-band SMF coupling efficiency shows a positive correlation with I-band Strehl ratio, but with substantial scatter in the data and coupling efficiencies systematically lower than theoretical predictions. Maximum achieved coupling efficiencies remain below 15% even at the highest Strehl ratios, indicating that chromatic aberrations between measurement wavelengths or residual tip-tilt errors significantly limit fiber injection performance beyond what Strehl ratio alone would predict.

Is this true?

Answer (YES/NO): NO